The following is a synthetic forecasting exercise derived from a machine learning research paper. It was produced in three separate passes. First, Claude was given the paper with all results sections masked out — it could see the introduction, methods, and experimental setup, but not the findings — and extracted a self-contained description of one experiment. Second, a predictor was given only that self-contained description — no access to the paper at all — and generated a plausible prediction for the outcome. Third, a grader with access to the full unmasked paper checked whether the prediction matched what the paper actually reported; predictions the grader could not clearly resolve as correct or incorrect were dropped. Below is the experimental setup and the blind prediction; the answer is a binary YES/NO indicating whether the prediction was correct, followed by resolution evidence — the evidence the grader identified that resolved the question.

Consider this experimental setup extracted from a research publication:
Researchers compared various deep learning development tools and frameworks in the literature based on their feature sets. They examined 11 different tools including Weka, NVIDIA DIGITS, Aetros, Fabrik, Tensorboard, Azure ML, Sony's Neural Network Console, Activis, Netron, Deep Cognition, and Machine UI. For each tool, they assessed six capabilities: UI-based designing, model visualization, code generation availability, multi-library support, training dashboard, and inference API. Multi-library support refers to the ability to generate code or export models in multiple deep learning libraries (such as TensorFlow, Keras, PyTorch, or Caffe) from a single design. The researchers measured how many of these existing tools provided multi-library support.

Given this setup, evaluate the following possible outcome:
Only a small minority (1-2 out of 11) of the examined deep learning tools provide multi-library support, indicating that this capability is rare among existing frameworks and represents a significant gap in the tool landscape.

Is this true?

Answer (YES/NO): YES